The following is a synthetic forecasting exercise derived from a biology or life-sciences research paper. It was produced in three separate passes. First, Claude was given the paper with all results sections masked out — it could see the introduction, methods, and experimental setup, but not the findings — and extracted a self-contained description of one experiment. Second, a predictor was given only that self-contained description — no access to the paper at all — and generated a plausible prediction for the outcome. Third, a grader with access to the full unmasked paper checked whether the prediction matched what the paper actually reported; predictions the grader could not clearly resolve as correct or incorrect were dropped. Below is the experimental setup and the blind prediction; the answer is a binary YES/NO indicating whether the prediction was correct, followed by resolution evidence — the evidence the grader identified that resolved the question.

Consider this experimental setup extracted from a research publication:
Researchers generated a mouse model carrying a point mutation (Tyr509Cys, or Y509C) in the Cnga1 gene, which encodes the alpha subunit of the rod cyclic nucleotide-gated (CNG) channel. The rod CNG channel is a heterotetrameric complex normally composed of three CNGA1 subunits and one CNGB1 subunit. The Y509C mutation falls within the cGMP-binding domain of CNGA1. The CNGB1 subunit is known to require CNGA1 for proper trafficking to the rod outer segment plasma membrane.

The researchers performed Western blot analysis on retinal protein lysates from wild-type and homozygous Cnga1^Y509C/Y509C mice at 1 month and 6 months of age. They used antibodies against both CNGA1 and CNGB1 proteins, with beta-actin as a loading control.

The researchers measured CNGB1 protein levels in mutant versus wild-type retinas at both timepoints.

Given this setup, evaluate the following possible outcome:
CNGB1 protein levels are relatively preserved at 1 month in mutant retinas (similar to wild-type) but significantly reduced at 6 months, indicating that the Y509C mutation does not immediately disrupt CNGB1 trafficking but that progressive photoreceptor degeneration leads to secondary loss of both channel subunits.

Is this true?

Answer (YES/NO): NO